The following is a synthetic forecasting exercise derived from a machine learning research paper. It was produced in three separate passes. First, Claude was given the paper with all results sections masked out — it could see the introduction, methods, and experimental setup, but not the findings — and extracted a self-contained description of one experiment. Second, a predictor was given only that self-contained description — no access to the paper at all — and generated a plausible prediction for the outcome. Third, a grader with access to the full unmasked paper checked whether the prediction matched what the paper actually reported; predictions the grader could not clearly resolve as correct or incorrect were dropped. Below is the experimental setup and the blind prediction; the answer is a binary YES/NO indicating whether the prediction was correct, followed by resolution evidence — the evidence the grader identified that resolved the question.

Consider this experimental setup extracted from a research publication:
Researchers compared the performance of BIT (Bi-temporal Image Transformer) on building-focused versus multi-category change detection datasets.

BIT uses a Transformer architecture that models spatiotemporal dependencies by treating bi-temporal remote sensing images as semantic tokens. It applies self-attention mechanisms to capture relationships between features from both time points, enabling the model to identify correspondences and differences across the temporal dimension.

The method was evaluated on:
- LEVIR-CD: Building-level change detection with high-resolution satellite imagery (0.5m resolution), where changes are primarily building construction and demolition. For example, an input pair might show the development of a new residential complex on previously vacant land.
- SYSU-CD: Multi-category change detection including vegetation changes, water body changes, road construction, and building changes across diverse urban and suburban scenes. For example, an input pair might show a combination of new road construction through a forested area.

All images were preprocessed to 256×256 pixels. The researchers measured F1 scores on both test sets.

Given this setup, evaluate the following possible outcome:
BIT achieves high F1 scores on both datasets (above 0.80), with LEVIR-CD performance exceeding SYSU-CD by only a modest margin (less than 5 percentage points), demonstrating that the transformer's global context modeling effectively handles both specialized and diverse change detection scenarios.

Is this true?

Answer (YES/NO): NO